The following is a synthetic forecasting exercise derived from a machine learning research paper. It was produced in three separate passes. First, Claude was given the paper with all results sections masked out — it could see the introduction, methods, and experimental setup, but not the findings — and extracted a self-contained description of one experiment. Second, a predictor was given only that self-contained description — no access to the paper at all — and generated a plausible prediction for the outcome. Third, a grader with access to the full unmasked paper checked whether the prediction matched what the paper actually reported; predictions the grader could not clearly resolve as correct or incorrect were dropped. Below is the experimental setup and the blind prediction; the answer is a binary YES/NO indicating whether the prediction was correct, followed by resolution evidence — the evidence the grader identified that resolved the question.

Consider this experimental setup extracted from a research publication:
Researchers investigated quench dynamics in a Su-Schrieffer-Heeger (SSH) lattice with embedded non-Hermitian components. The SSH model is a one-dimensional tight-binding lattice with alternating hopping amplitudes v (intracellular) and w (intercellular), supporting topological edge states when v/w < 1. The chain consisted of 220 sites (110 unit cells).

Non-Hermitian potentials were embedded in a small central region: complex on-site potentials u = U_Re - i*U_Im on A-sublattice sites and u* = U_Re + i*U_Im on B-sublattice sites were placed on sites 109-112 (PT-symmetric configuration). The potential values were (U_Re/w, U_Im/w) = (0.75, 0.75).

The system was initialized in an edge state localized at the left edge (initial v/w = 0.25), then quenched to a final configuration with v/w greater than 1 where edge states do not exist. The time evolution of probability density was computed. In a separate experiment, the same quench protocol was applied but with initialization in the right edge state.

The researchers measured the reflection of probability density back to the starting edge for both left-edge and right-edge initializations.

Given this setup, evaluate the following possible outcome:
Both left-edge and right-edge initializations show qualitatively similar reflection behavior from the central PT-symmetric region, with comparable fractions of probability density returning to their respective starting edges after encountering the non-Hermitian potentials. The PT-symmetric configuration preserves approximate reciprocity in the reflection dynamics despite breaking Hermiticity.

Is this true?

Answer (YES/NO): NO